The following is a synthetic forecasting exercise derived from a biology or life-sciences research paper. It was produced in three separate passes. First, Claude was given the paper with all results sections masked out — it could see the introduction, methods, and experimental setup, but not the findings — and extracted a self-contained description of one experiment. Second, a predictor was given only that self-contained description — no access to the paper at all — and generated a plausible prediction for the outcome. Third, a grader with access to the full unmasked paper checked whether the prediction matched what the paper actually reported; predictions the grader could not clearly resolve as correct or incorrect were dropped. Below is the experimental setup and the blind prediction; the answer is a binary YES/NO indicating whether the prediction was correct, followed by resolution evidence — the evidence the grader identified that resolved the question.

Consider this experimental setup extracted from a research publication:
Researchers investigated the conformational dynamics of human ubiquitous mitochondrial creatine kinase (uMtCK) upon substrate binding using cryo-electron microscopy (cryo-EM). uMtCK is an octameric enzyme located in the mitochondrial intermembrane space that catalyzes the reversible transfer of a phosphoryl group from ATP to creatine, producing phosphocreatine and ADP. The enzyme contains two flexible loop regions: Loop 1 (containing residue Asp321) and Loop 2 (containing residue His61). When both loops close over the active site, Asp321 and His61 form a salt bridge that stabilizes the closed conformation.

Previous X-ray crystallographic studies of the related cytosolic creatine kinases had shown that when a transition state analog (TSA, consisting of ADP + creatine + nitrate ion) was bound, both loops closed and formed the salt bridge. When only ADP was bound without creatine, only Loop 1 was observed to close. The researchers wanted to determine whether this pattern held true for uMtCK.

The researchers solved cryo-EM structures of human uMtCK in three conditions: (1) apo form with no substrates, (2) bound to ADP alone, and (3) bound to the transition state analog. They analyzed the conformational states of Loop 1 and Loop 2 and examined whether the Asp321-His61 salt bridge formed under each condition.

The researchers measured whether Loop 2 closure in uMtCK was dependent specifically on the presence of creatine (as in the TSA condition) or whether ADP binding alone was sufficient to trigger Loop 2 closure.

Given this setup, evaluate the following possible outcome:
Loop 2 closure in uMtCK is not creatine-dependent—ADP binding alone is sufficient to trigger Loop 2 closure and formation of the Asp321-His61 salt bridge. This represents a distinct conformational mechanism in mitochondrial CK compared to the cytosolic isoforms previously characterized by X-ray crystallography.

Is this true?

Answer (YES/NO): NO